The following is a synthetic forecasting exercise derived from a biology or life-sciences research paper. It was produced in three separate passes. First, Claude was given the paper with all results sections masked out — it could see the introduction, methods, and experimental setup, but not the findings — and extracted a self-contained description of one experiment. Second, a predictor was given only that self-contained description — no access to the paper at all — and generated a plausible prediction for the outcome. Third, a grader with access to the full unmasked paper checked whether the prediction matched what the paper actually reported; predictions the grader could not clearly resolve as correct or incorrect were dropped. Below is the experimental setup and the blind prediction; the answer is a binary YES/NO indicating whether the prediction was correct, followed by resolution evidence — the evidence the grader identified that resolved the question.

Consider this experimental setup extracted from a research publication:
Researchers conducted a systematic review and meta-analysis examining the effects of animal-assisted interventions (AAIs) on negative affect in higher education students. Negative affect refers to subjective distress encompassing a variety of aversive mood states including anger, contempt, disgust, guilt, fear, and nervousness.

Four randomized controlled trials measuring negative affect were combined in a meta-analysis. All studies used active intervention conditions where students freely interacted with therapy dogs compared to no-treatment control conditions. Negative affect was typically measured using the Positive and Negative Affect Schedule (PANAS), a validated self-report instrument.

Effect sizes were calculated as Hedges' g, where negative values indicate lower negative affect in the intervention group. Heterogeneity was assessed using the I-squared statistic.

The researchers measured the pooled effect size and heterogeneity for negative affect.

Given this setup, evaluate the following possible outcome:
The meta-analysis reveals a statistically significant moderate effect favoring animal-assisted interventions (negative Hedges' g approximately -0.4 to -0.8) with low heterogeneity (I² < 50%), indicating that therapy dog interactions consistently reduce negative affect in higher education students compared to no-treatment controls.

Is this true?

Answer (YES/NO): NO